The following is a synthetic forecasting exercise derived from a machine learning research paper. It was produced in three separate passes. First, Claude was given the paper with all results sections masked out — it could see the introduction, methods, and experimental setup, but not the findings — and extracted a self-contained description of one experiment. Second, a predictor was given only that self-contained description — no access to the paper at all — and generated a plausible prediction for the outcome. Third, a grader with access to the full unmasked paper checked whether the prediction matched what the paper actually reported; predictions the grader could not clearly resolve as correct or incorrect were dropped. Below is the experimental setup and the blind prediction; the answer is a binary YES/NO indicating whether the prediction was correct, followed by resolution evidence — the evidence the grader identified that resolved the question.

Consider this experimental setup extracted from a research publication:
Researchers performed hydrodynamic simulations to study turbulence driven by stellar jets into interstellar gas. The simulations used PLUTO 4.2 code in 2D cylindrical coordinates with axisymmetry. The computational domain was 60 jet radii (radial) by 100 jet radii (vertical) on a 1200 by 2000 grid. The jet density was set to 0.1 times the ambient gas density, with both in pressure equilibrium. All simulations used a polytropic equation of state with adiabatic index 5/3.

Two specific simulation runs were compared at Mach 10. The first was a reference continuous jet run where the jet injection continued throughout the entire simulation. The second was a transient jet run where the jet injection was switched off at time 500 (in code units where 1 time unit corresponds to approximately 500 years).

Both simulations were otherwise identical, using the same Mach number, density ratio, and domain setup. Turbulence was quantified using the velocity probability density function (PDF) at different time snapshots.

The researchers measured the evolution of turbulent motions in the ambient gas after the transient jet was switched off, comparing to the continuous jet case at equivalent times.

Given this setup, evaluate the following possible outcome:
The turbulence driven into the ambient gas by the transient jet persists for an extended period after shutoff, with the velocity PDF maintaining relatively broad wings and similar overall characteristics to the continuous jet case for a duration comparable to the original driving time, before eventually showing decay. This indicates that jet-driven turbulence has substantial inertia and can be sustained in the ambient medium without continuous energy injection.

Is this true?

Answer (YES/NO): NO